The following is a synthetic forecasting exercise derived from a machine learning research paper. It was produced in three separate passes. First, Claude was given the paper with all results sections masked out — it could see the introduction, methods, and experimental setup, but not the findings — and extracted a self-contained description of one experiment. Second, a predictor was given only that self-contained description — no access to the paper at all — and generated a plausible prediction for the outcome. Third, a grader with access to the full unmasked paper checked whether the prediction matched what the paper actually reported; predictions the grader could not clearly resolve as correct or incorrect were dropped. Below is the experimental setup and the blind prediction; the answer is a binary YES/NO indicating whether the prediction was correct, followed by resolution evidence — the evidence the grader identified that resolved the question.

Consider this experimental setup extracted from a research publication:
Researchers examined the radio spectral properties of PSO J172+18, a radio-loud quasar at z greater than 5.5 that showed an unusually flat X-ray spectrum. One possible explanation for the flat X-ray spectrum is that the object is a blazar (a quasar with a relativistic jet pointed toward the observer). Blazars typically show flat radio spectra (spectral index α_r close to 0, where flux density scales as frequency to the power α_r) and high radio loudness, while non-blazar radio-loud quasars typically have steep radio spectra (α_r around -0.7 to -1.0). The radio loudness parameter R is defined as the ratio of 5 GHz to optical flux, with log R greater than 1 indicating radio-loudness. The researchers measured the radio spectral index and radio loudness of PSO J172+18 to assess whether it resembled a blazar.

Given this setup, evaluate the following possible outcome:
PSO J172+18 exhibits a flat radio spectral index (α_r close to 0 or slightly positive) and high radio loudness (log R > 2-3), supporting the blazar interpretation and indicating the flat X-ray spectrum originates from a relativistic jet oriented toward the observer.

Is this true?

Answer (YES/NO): NO